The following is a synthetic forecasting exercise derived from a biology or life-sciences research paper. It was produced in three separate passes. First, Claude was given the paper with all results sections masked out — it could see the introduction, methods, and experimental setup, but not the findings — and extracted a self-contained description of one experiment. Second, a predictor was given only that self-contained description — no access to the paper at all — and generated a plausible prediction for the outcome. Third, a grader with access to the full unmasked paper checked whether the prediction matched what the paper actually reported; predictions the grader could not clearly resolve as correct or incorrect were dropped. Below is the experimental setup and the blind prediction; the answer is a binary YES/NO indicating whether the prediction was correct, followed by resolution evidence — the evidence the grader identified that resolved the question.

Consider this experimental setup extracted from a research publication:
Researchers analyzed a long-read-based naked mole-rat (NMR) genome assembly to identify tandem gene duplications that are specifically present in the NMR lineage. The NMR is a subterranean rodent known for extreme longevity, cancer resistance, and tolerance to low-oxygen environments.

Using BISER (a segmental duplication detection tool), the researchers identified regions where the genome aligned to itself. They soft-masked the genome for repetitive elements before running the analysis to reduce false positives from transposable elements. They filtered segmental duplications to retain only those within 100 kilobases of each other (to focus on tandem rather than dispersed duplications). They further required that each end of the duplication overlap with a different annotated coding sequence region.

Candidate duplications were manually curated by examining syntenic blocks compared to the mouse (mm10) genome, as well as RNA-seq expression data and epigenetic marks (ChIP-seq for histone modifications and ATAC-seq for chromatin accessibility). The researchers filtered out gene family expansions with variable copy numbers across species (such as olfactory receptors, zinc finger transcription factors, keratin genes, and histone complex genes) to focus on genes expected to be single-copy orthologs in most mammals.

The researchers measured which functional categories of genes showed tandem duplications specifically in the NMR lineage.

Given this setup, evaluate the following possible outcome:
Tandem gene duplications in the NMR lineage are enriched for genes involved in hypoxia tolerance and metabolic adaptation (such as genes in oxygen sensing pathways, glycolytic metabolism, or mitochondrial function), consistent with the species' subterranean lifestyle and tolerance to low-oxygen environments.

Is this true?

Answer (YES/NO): NO